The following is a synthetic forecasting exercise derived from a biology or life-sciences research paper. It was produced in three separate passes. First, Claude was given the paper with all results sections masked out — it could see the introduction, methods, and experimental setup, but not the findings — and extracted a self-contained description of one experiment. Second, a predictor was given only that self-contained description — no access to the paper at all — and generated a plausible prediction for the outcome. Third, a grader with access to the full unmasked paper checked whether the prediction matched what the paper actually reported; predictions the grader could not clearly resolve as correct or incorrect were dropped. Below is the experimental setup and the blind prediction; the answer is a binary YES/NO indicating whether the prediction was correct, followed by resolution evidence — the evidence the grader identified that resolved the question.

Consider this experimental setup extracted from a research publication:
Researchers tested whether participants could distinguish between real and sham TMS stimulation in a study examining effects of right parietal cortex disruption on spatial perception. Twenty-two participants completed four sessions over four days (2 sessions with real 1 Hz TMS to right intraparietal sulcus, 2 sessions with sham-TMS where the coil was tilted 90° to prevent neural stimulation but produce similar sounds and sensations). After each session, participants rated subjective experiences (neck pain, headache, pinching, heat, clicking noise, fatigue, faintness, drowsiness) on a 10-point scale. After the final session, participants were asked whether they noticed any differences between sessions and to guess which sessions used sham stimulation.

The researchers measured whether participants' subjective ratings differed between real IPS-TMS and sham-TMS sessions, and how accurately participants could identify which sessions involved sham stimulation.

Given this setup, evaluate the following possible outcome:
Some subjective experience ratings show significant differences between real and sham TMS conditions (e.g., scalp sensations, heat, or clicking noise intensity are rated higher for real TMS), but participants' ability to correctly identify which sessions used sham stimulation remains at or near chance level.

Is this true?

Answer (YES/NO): NO